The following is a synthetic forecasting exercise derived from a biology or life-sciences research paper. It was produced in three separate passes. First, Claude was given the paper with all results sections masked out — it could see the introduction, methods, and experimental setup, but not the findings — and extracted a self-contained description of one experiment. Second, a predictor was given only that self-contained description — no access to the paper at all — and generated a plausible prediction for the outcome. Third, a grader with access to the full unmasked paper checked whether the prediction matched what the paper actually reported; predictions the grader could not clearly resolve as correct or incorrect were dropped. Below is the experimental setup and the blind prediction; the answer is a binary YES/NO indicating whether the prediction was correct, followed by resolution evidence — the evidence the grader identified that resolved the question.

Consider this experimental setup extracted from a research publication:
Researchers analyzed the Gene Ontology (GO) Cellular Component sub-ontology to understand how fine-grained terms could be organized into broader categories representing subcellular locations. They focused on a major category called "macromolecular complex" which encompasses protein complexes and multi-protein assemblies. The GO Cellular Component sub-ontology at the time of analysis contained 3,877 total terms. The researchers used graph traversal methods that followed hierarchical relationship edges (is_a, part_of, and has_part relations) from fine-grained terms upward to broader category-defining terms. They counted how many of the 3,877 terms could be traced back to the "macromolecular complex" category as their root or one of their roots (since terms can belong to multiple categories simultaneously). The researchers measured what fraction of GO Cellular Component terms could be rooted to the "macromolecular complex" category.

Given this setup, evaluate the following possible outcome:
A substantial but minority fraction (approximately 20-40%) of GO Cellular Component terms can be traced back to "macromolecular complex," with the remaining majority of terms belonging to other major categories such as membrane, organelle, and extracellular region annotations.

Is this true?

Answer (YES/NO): NO